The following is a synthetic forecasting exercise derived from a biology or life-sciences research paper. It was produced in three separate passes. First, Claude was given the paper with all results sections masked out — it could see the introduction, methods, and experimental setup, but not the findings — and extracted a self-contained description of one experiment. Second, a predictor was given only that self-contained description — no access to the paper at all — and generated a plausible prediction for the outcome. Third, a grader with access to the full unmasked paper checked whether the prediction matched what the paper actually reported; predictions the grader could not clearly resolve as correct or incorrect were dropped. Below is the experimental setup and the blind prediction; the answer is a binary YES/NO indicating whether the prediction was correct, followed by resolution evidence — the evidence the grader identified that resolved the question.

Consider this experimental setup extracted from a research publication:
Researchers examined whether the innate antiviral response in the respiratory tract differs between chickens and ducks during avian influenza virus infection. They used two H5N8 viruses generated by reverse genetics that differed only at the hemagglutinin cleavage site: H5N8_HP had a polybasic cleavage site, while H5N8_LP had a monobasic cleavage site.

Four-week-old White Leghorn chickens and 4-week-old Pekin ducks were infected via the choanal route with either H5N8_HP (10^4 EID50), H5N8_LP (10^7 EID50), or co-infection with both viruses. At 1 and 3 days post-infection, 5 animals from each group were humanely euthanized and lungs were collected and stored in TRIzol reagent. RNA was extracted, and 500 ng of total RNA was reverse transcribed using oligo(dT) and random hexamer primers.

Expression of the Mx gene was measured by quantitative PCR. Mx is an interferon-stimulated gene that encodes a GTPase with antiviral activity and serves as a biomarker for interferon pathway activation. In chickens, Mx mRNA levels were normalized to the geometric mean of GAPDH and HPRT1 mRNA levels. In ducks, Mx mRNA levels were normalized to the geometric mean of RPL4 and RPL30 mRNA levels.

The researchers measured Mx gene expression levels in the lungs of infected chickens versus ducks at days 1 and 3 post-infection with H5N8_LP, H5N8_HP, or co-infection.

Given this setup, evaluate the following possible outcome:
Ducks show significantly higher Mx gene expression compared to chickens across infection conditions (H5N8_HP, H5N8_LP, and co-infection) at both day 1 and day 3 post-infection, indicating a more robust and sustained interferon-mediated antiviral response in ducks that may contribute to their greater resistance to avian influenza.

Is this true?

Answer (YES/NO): NO